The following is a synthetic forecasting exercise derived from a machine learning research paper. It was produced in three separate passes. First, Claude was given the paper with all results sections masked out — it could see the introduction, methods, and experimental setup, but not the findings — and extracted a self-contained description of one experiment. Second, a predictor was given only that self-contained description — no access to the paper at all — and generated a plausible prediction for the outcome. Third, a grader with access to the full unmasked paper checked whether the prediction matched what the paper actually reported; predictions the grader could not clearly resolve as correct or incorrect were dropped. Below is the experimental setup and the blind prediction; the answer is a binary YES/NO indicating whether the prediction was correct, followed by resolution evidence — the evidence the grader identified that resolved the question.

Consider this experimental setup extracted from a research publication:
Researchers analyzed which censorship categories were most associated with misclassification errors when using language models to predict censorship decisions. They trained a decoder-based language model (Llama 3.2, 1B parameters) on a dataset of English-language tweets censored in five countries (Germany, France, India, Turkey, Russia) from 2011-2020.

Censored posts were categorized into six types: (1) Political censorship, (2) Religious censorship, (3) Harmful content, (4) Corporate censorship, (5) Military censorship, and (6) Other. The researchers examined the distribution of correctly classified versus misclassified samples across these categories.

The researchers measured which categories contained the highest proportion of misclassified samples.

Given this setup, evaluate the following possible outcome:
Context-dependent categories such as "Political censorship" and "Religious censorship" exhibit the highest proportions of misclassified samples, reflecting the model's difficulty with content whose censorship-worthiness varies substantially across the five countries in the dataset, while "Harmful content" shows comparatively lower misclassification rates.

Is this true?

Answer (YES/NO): NO